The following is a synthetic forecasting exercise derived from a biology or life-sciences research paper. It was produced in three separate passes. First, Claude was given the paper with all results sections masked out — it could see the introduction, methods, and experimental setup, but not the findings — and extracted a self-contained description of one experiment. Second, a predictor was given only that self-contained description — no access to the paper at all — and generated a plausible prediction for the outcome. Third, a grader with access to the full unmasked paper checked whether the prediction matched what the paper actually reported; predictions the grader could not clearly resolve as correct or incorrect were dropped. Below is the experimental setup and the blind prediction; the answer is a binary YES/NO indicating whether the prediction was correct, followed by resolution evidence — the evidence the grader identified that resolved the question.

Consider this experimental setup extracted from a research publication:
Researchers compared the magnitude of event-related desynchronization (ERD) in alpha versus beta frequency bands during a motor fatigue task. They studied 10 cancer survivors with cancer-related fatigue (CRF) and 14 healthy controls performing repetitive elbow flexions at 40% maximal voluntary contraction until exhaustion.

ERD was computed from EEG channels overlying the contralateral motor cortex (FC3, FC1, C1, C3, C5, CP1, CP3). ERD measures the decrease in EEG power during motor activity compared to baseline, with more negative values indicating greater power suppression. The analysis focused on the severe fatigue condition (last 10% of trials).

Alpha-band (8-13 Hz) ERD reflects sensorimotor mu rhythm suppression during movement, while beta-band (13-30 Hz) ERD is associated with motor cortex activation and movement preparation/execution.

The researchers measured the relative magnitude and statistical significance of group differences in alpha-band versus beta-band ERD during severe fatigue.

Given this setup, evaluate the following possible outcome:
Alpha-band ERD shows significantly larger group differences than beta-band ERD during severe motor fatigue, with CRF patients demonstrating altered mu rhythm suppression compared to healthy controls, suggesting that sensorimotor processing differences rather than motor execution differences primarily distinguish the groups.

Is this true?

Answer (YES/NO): YES